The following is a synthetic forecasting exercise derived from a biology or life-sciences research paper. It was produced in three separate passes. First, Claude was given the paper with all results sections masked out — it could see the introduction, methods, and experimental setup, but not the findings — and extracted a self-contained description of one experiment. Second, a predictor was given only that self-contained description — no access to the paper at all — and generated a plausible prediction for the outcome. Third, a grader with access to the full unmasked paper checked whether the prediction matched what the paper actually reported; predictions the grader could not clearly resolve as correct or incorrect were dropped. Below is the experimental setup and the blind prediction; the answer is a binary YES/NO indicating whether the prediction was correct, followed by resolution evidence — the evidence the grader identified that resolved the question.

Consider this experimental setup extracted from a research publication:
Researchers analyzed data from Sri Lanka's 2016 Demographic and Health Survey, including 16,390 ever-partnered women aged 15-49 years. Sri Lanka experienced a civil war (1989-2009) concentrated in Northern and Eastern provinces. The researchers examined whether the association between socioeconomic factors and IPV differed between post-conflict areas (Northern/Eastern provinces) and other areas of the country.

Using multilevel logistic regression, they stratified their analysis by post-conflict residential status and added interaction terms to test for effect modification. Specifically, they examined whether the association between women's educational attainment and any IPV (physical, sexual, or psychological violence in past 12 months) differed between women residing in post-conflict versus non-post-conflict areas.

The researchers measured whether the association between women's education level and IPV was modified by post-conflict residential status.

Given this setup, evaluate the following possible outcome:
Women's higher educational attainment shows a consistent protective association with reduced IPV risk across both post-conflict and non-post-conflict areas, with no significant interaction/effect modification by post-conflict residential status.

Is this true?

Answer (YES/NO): YES